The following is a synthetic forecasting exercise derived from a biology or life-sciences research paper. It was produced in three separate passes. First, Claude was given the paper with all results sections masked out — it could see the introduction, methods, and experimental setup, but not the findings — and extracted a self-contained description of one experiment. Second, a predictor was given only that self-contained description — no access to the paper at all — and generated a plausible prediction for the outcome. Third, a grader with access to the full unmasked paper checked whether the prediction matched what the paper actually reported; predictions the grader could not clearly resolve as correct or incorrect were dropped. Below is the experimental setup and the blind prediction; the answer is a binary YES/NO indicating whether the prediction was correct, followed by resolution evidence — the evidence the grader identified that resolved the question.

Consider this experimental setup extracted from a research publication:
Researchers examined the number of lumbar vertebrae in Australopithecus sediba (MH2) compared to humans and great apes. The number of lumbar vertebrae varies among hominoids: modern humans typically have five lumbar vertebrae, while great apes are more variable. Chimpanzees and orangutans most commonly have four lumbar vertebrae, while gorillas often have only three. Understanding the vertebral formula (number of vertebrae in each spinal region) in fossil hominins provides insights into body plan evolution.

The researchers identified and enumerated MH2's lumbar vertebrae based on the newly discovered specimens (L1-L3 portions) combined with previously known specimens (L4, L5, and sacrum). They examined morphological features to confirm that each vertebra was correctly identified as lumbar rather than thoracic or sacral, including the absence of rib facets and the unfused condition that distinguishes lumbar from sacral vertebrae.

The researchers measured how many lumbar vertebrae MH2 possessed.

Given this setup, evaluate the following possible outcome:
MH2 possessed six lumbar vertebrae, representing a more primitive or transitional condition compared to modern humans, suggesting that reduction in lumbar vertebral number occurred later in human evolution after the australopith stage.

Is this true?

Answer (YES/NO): NO